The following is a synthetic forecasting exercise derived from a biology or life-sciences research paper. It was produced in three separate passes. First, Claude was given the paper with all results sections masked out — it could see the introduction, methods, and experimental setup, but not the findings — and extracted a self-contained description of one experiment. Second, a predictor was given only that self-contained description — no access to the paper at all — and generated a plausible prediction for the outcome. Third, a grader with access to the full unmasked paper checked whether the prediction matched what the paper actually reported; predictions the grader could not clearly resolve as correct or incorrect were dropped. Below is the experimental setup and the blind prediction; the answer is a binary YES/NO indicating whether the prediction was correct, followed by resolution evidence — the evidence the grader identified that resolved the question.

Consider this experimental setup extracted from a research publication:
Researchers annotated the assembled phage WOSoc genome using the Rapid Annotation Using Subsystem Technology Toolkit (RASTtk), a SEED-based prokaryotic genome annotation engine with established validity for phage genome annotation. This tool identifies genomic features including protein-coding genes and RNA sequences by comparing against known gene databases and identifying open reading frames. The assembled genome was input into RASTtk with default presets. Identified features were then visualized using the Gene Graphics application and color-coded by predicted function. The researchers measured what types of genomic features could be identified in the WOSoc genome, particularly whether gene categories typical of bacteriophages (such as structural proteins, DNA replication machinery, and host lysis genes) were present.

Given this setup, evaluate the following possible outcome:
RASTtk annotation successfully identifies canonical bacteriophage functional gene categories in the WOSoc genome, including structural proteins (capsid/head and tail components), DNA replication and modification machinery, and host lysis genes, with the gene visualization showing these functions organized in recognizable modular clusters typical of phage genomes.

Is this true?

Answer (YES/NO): YES